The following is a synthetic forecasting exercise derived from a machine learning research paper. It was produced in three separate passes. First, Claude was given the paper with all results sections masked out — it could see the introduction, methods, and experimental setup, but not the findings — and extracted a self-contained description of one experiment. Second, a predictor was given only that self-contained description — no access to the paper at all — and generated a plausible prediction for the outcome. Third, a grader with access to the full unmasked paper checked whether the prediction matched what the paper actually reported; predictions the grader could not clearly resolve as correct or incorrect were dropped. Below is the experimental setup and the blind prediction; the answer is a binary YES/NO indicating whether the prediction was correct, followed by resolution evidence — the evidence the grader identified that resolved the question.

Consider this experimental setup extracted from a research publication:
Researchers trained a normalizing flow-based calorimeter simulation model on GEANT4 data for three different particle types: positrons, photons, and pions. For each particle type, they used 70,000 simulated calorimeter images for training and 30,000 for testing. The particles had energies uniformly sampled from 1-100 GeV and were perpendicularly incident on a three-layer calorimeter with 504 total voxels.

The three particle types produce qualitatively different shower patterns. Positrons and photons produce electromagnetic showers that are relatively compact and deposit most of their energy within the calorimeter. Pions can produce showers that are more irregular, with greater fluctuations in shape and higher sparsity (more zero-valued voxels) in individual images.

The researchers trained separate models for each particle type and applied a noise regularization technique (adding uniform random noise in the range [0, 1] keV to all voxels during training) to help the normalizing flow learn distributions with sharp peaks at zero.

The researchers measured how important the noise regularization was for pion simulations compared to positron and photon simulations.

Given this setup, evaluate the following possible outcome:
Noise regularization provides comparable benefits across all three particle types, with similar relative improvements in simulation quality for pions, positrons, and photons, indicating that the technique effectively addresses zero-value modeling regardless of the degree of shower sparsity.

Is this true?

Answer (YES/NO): NO